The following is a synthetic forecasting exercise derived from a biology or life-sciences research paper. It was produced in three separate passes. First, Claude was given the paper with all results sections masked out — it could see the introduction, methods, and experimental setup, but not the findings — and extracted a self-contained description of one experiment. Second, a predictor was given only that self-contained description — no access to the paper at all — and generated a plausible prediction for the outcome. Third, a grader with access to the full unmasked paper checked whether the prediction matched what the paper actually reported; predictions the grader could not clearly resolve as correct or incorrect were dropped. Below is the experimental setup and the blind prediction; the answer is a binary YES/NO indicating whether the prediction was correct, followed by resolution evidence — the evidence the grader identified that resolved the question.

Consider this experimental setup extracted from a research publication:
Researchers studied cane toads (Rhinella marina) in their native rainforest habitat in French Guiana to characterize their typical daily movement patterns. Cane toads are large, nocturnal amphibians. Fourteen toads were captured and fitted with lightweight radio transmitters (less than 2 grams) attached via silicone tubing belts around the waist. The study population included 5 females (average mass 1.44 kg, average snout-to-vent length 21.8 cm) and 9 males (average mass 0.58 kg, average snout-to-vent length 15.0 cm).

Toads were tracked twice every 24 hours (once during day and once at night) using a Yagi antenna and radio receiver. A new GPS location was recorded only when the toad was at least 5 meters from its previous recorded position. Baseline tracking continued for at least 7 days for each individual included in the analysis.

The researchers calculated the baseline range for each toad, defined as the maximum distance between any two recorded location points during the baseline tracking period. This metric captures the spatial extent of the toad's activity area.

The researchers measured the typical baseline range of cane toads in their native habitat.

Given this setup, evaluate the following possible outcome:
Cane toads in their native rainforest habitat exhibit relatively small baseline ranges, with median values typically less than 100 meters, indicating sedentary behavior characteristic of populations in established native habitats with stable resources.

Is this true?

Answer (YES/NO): NO